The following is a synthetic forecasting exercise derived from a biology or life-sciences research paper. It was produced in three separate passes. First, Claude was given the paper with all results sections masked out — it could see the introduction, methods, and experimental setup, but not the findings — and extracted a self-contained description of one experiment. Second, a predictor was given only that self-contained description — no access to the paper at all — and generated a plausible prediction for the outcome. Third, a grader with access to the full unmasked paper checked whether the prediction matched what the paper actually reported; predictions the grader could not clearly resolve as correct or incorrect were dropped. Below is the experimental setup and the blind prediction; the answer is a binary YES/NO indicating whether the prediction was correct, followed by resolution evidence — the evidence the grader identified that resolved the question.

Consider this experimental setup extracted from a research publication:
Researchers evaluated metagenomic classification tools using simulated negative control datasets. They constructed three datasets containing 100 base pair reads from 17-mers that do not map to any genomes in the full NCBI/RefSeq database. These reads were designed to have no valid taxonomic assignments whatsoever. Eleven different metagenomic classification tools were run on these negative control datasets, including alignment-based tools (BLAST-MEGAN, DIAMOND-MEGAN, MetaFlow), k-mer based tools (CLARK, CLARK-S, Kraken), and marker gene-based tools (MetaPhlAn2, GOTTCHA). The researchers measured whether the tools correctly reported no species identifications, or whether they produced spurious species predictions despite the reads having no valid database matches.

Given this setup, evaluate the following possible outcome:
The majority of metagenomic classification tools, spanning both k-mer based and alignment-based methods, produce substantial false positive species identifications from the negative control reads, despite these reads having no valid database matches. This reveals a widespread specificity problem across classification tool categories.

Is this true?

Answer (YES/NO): NO